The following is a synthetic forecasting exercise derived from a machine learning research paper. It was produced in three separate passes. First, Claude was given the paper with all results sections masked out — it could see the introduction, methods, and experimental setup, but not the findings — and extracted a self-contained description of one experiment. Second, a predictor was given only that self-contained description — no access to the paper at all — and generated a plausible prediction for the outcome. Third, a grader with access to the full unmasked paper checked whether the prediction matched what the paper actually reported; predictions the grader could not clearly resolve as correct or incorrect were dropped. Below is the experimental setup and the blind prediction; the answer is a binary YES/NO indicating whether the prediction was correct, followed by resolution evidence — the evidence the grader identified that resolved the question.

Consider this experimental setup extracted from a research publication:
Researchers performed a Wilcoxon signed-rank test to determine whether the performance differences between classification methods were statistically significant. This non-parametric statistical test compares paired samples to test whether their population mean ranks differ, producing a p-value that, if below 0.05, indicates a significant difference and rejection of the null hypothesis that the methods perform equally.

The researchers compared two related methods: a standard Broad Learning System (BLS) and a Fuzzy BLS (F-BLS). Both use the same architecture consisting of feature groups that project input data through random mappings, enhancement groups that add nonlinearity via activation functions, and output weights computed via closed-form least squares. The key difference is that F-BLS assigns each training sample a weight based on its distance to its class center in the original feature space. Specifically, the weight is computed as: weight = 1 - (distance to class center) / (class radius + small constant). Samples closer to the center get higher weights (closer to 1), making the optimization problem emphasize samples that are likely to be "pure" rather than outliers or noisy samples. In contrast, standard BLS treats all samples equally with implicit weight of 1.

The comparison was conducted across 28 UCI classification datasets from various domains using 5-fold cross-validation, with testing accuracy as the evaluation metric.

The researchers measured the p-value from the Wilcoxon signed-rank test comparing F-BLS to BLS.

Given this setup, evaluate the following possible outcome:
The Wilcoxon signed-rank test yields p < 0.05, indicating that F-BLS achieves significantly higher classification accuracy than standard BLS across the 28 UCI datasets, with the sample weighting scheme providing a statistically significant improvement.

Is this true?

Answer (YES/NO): NO